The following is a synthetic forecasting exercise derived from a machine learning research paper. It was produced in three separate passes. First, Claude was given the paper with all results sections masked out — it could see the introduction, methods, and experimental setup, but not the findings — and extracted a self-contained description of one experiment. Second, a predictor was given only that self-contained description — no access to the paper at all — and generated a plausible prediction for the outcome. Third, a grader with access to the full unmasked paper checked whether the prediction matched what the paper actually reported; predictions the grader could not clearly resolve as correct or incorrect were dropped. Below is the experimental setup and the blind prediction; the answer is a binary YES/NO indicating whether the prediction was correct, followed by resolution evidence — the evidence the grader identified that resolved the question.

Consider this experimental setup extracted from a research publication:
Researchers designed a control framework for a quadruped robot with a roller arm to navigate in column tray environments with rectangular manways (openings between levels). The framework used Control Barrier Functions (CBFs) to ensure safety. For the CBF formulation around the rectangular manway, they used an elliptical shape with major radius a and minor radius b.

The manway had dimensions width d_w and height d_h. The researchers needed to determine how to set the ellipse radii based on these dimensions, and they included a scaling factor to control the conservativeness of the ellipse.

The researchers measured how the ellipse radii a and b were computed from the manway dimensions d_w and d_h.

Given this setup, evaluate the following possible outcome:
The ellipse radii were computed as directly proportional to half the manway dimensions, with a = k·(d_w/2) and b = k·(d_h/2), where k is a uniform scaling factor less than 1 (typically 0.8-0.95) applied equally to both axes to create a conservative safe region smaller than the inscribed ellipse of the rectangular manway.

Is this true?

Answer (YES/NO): NO